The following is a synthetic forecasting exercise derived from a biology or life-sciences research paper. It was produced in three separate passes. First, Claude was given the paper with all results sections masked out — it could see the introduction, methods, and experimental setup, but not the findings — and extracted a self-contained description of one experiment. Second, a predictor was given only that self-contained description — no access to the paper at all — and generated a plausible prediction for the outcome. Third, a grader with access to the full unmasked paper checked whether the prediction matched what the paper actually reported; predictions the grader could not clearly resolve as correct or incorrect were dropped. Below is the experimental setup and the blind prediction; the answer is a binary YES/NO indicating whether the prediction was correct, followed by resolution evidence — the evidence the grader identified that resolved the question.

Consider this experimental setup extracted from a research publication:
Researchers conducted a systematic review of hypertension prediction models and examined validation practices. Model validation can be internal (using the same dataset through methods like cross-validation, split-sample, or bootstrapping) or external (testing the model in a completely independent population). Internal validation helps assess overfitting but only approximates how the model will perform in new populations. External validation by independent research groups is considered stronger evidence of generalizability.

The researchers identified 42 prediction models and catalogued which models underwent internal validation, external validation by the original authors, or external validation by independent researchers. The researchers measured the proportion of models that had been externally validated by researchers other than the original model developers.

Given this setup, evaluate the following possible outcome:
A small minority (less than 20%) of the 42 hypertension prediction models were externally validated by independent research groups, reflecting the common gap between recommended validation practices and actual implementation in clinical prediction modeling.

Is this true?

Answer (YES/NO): YES